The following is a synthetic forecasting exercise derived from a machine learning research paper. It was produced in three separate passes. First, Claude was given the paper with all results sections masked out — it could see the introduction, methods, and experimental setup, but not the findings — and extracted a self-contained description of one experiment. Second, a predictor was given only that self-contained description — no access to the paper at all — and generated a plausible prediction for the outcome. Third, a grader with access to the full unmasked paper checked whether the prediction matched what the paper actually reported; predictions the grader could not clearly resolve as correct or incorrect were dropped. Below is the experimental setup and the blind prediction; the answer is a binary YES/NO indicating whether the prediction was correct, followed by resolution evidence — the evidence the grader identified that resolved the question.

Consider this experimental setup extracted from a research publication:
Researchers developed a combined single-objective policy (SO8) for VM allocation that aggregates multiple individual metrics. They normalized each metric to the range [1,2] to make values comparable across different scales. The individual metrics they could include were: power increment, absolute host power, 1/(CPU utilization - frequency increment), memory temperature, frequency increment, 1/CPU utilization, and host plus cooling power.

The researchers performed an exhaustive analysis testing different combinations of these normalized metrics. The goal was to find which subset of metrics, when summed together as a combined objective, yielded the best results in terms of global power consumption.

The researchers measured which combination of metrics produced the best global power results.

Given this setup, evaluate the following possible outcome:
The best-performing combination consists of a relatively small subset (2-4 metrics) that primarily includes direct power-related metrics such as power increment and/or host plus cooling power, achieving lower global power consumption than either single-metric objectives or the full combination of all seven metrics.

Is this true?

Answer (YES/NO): NO